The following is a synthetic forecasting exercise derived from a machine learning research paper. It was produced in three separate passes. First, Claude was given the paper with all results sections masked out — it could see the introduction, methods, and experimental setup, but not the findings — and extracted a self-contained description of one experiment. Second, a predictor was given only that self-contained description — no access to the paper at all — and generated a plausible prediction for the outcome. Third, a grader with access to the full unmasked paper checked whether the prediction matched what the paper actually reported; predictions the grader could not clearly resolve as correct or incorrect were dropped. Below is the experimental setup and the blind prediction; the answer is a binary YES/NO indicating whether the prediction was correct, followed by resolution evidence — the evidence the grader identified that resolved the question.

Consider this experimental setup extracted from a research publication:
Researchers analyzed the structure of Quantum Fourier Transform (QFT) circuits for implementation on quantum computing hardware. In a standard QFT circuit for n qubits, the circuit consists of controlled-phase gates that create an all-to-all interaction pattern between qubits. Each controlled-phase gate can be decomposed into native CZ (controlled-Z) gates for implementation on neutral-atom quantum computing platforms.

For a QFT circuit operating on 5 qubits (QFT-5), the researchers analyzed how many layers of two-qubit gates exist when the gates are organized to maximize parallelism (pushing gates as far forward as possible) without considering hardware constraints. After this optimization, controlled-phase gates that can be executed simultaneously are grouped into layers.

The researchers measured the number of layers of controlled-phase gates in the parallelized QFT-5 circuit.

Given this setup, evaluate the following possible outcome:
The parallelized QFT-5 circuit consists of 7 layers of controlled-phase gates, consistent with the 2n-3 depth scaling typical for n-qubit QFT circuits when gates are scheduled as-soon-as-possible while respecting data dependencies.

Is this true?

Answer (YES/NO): YES